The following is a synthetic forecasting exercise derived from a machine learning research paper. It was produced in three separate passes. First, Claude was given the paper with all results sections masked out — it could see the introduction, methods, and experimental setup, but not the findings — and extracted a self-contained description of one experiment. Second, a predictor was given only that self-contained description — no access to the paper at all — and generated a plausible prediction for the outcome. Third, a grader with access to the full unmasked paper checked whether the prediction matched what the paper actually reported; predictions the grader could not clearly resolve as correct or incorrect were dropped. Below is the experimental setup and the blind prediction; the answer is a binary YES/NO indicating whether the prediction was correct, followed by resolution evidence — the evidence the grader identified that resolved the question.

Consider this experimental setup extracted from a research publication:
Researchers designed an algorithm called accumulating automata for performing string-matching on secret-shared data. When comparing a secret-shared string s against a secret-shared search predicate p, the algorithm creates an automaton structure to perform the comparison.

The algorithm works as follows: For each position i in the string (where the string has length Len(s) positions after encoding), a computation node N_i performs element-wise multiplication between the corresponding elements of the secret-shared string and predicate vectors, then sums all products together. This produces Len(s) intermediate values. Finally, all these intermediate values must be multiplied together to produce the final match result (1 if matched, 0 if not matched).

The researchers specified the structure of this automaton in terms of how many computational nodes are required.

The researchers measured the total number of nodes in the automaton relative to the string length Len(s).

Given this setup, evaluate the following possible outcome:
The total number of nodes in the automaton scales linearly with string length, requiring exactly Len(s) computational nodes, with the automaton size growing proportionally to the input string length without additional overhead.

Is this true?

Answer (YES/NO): NO